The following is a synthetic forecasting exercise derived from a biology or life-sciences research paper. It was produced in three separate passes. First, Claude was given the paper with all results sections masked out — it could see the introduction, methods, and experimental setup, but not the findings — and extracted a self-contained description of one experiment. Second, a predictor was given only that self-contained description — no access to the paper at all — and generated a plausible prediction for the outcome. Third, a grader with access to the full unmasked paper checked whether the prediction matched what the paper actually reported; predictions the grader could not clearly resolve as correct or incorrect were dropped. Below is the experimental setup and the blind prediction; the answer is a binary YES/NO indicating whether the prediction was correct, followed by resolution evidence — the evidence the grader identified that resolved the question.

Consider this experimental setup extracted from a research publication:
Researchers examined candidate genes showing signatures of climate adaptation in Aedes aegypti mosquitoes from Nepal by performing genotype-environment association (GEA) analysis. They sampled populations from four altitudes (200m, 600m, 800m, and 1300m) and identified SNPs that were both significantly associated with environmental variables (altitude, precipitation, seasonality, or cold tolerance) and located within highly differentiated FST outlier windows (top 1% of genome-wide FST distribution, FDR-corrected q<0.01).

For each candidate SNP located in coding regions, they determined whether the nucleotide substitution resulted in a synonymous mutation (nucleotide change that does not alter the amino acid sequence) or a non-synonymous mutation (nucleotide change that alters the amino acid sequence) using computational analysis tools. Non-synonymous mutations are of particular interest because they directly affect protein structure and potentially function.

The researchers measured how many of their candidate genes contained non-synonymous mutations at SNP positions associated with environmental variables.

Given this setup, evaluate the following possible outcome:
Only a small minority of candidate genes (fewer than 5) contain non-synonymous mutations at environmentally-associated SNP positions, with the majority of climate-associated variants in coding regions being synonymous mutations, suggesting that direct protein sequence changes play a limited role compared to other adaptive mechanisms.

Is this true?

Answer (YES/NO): NO